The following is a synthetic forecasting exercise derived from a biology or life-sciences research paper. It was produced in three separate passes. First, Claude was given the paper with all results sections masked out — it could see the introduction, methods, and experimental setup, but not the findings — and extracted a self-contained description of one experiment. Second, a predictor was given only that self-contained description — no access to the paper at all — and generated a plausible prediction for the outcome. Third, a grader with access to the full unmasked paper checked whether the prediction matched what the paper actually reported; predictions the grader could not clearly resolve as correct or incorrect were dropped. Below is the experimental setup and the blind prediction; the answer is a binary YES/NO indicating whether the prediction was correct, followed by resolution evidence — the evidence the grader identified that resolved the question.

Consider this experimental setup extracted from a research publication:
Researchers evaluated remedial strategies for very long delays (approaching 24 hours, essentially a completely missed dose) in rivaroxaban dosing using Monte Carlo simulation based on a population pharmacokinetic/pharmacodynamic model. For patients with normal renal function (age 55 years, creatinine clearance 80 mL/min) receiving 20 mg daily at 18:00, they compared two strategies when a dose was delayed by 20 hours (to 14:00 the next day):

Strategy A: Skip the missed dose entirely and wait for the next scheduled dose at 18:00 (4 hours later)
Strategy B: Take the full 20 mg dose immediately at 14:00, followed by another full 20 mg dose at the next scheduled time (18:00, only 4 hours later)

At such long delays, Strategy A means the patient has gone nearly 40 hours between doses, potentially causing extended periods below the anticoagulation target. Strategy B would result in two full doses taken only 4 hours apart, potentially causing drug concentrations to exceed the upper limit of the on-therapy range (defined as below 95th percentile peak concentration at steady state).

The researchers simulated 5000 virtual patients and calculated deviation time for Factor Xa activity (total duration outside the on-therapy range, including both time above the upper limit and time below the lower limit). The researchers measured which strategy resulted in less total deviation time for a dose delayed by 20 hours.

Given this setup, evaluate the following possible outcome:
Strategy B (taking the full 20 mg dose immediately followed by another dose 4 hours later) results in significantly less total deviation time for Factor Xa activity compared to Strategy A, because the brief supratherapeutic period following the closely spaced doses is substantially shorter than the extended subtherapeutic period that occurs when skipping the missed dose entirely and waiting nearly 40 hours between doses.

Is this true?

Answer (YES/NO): NO